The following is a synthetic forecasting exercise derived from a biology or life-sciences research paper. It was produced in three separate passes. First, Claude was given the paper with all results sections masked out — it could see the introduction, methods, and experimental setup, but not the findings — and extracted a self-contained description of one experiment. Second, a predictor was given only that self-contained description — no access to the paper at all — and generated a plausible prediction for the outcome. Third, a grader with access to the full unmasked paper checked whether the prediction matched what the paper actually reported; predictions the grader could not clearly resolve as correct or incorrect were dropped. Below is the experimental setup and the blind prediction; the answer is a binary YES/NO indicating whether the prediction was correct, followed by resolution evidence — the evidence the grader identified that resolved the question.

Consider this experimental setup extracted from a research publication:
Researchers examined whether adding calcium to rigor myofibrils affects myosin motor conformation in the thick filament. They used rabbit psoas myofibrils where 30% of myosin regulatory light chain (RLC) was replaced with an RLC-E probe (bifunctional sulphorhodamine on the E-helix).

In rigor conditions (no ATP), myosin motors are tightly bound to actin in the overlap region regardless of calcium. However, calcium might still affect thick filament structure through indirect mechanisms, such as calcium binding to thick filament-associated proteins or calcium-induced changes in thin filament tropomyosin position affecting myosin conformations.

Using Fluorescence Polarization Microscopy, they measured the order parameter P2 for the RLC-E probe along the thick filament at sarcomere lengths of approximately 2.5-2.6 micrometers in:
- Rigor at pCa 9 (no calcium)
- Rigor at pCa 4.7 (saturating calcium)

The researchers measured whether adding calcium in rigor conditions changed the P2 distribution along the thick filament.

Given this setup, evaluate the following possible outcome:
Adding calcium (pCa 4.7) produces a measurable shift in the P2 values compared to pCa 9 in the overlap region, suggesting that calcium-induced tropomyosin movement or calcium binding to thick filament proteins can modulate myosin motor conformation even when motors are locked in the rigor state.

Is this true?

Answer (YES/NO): NO